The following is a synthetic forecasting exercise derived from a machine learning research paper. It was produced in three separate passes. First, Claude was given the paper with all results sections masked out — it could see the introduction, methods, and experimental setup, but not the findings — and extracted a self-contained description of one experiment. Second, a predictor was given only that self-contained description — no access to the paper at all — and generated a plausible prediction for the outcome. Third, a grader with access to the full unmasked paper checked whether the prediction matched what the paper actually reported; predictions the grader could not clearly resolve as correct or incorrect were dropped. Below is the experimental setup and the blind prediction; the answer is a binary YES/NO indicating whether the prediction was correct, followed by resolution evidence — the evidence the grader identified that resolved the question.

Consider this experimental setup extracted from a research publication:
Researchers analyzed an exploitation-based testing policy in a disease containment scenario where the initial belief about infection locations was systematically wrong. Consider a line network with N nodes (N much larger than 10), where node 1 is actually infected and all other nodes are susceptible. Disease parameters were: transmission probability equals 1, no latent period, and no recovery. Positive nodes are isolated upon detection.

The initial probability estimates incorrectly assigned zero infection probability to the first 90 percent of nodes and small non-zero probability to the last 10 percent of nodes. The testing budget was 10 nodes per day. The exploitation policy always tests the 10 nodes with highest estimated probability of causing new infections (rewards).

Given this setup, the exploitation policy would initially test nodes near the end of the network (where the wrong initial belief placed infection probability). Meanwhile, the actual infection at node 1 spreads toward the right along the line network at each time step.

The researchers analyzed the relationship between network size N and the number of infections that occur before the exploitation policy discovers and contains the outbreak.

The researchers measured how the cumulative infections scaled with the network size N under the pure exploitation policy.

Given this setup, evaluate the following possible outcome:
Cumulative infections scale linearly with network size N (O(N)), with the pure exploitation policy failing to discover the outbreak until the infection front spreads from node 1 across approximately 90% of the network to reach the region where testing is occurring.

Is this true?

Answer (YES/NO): YES